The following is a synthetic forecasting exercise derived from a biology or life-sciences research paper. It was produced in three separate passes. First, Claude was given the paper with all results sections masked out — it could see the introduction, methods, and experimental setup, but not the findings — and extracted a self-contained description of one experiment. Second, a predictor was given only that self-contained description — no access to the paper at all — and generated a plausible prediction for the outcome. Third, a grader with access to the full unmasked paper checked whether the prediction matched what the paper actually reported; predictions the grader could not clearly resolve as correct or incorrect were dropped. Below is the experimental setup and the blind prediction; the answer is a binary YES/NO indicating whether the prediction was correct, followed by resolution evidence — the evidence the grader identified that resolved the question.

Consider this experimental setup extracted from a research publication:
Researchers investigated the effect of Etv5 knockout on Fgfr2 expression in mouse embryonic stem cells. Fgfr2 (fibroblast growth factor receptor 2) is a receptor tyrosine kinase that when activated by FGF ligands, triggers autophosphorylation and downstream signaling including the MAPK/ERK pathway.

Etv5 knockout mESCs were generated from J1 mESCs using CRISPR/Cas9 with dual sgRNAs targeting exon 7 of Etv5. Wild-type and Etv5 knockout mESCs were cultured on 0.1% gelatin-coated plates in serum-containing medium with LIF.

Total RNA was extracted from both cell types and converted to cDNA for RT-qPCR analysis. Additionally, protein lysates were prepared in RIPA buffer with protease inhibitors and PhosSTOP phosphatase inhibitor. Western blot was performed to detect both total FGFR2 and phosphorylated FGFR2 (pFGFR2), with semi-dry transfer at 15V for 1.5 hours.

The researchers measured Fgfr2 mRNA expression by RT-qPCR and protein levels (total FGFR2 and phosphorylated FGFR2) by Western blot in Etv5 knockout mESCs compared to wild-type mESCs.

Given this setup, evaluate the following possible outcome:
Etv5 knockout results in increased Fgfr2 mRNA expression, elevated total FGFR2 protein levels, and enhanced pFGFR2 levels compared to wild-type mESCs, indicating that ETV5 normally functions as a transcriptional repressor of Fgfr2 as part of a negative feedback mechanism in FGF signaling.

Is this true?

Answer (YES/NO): NO